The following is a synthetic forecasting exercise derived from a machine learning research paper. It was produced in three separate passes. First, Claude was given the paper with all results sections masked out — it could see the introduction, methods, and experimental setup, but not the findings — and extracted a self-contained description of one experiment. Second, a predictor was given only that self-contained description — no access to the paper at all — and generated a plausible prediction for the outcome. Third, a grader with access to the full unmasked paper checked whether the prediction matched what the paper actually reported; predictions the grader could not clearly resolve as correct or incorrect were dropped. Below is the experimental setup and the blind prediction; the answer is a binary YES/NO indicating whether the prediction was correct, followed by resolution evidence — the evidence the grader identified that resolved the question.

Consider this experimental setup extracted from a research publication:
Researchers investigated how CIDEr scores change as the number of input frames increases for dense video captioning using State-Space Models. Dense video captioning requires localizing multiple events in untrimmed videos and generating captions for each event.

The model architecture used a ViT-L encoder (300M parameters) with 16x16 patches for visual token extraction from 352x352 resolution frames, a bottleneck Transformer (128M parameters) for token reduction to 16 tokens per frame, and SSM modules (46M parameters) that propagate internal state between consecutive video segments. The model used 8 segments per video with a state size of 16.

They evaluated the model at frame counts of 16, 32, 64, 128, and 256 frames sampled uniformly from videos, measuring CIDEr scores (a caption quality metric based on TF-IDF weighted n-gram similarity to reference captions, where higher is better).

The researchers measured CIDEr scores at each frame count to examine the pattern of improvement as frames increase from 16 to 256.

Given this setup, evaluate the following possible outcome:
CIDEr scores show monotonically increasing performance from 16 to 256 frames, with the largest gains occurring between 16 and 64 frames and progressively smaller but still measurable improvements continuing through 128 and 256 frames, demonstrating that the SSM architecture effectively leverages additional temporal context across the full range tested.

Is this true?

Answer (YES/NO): NO